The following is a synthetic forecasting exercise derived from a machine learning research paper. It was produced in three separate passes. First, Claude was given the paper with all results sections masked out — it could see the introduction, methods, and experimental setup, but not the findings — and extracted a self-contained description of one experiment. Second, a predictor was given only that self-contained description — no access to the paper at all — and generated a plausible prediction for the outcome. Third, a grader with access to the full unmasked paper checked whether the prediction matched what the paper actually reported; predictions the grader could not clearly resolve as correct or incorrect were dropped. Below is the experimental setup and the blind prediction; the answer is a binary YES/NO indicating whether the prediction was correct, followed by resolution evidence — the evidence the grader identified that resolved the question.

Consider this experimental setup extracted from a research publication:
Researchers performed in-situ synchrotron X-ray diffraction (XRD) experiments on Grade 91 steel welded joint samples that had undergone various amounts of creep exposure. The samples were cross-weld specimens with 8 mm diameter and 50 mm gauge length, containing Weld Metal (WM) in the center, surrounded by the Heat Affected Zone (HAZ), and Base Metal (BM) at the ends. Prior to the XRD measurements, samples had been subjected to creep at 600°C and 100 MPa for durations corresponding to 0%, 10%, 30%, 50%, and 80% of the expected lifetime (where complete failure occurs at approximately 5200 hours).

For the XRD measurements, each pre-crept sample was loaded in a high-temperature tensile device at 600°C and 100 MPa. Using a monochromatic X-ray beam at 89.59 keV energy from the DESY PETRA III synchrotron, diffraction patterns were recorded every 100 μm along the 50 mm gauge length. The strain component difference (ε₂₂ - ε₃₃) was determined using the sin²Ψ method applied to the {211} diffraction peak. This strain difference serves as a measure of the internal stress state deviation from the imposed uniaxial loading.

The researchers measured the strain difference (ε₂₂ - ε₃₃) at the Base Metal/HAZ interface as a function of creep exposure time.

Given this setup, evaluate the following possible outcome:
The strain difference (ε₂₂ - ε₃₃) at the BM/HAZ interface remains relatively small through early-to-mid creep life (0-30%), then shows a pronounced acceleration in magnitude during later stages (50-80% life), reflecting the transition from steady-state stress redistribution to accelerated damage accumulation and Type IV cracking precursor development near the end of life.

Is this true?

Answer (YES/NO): NO